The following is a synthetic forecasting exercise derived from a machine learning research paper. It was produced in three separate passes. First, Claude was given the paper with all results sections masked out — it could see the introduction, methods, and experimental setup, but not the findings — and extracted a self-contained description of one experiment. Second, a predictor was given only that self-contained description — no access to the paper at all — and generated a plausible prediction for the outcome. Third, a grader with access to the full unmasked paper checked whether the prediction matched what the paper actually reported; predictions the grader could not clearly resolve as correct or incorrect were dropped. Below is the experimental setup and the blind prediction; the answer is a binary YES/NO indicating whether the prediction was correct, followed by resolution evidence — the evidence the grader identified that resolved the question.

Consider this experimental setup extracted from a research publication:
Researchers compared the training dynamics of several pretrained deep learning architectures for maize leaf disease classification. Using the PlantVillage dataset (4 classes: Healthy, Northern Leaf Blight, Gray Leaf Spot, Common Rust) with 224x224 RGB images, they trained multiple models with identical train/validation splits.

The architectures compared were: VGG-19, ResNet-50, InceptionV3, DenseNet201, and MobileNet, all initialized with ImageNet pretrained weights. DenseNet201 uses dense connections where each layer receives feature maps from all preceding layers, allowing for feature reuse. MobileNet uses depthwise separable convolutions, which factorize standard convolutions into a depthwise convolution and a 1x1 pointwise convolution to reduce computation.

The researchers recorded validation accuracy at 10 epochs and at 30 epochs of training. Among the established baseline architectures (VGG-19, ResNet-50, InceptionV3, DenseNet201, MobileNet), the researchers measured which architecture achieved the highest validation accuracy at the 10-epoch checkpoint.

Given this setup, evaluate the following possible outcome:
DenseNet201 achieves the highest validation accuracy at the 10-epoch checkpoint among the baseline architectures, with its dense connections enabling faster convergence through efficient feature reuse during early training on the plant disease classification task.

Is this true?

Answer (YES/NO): NO